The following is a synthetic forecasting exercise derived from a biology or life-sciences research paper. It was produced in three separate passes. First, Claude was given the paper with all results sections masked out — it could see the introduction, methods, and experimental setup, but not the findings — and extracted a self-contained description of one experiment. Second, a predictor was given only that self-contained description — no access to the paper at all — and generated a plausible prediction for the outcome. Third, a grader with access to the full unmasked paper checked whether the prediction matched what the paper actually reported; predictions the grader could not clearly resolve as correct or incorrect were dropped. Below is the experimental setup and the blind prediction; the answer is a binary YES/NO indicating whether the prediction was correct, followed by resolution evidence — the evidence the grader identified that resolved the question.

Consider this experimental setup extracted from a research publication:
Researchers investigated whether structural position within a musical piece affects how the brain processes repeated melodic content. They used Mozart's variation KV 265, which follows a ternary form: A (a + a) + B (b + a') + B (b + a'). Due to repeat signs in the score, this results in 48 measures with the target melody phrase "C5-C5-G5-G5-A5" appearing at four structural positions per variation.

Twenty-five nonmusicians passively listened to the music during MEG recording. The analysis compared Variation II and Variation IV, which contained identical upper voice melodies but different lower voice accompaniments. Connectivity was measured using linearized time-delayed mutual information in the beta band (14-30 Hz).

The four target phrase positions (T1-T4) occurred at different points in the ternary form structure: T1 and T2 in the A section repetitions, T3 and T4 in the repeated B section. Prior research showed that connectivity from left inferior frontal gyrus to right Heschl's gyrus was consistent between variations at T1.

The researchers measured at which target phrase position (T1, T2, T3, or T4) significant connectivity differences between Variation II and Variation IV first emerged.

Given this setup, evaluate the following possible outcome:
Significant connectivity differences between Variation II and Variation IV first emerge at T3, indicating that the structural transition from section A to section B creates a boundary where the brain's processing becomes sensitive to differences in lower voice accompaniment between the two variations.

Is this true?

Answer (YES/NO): NO